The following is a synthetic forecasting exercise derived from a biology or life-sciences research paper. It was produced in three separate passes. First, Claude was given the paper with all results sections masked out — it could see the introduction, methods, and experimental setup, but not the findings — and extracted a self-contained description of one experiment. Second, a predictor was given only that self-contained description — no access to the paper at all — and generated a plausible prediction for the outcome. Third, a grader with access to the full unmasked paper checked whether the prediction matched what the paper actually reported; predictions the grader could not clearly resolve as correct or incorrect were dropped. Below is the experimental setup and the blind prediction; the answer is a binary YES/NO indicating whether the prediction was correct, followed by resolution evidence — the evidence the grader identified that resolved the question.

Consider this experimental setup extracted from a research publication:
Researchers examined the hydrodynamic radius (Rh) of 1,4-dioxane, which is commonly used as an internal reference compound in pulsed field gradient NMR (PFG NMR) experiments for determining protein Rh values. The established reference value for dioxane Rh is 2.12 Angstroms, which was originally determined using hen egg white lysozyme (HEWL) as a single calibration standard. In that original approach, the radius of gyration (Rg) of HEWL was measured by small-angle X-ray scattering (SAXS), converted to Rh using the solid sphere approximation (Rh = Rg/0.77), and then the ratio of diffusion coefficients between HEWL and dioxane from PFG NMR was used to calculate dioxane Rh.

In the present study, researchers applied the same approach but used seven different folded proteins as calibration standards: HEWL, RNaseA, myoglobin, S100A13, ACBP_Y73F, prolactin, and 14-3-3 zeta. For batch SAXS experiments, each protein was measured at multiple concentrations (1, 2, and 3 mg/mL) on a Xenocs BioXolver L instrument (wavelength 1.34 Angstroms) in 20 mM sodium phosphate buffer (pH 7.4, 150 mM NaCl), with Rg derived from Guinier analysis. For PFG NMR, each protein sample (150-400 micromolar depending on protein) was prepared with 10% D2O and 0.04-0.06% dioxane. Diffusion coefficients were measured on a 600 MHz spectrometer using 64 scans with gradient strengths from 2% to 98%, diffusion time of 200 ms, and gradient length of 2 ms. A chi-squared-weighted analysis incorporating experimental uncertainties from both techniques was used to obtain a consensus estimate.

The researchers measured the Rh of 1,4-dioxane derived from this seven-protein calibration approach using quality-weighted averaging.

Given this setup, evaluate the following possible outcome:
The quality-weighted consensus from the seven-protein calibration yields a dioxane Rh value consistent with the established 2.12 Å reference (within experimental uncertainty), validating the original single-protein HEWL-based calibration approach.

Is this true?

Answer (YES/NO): NO